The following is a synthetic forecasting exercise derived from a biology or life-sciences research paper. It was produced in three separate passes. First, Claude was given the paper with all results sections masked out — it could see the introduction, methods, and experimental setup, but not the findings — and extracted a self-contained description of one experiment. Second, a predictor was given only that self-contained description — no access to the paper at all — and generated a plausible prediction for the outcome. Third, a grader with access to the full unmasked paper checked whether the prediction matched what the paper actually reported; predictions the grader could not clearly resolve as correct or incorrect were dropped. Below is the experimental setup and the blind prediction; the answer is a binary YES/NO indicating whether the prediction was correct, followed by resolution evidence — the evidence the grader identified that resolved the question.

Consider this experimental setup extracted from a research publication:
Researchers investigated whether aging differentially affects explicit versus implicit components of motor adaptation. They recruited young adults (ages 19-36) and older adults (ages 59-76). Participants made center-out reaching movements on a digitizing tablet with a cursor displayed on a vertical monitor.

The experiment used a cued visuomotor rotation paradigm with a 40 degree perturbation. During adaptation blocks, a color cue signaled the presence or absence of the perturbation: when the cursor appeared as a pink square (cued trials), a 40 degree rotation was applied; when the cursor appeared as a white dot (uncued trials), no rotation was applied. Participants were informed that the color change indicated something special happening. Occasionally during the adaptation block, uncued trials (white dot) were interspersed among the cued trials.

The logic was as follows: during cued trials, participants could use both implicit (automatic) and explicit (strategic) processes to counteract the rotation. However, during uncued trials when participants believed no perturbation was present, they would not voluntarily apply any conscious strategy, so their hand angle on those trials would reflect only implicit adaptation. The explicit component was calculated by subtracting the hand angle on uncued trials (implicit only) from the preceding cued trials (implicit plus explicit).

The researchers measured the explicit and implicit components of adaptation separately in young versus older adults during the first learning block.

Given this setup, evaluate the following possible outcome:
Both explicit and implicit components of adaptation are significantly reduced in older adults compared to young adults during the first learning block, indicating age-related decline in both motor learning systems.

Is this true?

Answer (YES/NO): NO